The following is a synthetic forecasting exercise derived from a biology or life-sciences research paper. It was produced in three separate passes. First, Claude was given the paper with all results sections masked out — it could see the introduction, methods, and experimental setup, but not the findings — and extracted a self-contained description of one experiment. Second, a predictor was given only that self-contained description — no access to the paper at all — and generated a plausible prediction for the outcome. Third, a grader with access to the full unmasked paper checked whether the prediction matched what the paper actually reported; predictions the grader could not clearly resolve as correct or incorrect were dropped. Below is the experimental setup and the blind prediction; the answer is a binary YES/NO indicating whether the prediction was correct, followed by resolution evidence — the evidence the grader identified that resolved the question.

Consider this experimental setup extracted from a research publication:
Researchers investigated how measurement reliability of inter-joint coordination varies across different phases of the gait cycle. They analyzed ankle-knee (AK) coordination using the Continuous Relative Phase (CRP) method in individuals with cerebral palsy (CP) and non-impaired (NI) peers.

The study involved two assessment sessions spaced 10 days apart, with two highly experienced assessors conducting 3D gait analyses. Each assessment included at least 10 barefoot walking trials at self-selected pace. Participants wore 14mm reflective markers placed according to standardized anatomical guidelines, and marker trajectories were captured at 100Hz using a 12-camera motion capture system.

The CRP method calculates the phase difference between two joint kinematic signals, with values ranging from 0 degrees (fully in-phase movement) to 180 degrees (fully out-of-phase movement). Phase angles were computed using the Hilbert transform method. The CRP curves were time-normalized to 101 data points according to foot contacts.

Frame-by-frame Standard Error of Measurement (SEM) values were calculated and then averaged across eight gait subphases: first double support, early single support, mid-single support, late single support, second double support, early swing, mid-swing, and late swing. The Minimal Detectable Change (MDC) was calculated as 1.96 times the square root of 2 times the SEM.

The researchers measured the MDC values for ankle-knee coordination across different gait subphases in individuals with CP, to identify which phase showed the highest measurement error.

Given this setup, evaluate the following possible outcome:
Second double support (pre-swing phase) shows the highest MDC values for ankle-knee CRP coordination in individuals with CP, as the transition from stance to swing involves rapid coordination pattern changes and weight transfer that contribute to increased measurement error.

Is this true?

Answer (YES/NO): NO